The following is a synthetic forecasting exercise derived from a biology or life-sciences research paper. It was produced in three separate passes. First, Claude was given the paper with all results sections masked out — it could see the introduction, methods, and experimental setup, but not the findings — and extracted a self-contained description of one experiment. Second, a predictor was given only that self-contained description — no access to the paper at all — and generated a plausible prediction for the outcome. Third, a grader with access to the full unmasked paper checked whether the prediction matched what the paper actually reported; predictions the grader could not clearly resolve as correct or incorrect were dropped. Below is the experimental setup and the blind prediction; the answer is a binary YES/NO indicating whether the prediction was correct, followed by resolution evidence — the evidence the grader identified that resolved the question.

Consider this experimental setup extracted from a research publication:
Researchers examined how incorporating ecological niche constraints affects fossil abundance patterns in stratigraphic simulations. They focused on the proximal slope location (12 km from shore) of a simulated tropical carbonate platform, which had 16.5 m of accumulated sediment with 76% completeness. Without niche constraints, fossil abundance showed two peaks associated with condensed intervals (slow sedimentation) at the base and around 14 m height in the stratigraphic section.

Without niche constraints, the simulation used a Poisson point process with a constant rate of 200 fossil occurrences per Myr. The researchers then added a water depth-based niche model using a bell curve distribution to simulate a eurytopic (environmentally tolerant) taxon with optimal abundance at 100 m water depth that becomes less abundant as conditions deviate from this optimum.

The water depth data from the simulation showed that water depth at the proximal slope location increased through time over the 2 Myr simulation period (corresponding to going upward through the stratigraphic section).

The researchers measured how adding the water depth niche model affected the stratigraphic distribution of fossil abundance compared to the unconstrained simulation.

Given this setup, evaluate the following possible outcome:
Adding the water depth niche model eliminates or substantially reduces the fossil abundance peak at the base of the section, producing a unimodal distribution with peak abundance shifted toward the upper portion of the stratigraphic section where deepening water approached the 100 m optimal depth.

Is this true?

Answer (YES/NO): NO